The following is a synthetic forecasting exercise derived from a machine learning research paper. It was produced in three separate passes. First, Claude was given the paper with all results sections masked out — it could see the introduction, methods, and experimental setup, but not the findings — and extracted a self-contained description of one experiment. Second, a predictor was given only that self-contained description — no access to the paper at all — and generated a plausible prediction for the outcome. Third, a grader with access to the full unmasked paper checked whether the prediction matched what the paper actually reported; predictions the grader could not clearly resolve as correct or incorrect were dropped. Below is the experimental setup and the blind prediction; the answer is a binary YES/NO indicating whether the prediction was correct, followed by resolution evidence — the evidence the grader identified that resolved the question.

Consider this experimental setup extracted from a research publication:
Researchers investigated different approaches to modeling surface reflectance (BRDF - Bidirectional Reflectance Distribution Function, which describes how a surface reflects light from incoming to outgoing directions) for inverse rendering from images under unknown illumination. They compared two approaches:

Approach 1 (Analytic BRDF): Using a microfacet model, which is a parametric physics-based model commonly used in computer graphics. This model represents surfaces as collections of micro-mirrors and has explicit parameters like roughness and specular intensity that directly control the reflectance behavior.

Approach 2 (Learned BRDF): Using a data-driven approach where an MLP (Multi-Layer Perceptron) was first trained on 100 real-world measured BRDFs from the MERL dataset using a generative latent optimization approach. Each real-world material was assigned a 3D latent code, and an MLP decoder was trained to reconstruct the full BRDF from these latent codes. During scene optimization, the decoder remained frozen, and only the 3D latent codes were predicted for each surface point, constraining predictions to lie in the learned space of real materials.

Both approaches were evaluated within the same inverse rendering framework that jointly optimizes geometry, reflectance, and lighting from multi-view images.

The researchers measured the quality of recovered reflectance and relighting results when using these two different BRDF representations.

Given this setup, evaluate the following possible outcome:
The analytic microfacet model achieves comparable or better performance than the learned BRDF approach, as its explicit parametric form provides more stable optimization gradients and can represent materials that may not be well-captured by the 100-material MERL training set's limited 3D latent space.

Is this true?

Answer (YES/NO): YES